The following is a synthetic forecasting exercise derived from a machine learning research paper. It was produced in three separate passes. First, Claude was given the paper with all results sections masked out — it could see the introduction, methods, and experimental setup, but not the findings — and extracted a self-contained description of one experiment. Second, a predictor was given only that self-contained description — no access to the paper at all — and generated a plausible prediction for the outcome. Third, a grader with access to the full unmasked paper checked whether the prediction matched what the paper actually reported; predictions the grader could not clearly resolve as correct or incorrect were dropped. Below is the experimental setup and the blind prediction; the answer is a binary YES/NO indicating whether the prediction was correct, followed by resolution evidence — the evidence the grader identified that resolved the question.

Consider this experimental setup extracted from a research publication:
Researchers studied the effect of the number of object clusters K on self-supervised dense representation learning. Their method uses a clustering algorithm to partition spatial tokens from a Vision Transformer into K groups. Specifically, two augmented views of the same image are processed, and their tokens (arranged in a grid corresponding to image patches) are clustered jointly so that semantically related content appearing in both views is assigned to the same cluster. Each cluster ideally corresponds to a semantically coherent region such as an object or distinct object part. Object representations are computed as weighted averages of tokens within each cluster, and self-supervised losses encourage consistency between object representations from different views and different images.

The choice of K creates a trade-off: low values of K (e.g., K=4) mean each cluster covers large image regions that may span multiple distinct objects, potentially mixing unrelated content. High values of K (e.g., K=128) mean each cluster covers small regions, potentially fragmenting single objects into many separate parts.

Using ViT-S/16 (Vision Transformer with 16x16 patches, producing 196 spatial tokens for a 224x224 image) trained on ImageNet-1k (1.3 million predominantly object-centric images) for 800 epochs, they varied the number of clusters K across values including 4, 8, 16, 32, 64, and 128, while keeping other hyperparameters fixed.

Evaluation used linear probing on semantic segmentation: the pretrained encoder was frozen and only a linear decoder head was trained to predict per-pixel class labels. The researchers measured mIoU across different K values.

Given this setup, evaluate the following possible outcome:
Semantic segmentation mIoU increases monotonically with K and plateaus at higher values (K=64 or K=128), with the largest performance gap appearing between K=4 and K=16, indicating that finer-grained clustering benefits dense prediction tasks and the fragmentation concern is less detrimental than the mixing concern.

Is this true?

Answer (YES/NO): NO